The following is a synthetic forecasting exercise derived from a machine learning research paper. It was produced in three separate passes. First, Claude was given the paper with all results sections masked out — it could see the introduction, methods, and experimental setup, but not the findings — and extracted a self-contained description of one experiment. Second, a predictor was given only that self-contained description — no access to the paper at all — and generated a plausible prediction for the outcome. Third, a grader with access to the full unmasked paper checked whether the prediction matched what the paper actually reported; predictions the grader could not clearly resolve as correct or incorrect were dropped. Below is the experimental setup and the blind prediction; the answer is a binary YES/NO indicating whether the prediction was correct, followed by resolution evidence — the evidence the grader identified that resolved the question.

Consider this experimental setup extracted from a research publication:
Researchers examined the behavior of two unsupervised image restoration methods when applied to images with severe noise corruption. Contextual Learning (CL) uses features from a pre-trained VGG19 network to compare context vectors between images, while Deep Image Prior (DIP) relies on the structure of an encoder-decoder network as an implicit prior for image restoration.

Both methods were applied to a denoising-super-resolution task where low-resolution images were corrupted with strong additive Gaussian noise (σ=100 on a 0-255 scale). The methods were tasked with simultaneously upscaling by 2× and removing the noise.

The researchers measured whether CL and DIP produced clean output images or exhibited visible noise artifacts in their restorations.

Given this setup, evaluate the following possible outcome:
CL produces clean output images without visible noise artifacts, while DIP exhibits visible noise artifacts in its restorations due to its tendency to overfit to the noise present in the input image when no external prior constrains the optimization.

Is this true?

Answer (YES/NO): NO